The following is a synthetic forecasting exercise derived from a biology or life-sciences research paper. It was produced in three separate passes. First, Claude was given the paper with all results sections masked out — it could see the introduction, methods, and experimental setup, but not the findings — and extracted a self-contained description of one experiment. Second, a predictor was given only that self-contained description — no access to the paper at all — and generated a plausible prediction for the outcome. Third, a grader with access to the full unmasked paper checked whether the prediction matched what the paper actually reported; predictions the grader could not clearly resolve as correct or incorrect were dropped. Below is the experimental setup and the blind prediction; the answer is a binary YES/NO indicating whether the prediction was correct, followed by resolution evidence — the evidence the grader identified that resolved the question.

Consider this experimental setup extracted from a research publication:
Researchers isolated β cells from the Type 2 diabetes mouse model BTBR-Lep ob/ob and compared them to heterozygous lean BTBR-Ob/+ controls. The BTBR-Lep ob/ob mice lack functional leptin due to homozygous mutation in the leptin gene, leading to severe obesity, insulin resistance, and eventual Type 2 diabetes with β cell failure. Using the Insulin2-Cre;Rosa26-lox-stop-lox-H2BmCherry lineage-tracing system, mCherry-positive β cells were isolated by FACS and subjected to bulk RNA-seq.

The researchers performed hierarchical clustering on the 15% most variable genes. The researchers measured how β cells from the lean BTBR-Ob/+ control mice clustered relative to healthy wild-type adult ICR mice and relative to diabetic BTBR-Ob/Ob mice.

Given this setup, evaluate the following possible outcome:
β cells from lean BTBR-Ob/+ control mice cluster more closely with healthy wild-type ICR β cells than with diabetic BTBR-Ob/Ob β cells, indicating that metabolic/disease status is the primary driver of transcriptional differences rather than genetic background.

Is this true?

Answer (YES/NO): YES